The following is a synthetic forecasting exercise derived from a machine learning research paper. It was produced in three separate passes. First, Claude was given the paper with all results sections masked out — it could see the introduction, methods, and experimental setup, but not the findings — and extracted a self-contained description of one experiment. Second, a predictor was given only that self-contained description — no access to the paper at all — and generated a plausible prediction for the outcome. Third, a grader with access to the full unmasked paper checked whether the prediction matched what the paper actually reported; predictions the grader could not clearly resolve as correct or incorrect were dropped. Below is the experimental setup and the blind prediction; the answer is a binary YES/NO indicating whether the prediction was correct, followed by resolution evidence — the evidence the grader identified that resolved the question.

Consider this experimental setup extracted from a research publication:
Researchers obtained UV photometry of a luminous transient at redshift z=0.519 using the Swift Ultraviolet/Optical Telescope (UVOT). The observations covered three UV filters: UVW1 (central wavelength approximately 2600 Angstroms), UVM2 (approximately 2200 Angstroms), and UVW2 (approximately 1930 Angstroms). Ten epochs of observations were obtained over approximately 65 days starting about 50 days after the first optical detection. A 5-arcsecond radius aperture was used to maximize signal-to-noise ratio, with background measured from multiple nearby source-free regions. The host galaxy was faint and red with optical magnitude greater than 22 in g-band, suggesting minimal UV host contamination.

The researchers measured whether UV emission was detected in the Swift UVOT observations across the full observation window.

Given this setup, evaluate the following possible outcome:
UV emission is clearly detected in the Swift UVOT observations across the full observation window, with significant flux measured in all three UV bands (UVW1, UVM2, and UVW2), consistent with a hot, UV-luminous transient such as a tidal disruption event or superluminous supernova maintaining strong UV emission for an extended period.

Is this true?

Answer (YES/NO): NO